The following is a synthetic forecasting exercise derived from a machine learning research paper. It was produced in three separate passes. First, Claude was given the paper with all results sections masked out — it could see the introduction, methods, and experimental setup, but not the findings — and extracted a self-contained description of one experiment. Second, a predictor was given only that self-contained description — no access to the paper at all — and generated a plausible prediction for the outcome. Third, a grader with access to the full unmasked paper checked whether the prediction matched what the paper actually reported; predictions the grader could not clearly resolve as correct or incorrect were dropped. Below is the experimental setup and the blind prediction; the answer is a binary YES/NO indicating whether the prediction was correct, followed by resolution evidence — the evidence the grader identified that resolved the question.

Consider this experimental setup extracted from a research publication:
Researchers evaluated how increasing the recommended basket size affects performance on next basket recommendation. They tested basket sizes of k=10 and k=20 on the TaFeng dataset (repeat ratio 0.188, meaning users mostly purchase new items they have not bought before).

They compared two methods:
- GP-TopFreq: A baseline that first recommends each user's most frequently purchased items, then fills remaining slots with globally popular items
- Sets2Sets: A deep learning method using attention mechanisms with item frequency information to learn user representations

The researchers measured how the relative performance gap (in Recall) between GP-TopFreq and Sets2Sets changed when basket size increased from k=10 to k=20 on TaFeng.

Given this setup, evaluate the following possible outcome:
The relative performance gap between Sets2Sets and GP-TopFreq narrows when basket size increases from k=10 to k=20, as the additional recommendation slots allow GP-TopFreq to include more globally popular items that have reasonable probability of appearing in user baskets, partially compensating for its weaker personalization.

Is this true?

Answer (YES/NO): NO